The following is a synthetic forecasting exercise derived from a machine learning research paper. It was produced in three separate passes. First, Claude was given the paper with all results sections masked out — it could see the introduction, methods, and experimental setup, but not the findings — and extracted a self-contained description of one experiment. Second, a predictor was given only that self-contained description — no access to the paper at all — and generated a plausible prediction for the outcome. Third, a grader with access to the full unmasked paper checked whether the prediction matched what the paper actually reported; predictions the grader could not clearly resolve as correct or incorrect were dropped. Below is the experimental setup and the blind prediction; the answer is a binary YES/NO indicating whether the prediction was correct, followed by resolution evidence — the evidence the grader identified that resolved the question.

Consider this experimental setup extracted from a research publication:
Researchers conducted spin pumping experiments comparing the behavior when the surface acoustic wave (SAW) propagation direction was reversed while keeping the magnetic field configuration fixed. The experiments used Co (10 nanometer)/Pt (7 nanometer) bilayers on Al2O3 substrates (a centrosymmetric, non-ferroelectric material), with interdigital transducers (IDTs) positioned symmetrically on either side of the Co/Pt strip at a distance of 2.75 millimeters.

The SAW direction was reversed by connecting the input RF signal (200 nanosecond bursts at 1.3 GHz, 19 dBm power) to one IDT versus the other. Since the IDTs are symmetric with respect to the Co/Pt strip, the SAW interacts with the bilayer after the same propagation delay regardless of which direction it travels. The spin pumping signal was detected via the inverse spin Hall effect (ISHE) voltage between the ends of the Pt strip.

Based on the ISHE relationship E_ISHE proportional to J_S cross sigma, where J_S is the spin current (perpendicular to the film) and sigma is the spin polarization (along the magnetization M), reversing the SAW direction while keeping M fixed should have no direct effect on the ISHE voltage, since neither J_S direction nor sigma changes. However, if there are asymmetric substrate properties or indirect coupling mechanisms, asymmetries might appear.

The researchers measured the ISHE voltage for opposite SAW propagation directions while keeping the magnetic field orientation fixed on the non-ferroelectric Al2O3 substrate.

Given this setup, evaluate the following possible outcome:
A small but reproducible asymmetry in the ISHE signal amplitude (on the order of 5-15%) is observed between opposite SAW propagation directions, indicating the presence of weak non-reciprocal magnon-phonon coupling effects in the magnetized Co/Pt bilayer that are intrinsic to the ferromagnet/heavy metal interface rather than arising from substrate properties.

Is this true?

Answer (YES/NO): NO